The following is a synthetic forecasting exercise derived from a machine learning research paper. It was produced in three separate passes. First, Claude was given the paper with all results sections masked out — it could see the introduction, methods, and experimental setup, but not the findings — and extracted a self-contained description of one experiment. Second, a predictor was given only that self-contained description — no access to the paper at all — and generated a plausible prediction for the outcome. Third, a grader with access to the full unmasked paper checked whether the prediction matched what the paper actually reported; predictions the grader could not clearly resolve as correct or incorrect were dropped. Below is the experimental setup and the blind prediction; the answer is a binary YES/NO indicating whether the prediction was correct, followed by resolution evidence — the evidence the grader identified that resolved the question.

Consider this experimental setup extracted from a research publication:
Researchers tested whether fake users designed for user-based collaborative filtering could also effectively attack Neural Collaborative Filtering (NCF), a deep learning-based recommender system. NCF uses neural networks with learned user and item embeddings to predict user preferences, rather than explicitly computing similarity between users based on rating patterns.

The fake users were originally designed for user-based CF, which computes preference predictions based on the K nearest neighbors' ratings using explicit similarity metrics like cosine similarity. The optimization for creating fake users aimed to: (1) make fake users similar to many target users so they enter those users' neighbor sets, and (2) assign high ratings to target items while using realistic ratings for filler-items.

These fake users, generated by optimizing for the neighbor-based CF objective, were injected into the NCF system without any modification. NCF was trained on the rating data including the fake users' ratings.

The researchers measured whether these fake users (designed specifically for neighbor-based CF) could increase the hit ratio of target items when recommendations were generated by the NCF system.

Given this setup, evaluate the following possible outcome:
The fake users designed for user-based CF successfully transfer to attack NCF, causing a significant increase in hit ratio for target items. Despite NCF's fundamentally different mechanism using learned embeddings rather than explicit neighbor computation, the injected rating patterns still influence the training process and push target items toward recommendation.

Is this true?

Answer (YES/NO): YES